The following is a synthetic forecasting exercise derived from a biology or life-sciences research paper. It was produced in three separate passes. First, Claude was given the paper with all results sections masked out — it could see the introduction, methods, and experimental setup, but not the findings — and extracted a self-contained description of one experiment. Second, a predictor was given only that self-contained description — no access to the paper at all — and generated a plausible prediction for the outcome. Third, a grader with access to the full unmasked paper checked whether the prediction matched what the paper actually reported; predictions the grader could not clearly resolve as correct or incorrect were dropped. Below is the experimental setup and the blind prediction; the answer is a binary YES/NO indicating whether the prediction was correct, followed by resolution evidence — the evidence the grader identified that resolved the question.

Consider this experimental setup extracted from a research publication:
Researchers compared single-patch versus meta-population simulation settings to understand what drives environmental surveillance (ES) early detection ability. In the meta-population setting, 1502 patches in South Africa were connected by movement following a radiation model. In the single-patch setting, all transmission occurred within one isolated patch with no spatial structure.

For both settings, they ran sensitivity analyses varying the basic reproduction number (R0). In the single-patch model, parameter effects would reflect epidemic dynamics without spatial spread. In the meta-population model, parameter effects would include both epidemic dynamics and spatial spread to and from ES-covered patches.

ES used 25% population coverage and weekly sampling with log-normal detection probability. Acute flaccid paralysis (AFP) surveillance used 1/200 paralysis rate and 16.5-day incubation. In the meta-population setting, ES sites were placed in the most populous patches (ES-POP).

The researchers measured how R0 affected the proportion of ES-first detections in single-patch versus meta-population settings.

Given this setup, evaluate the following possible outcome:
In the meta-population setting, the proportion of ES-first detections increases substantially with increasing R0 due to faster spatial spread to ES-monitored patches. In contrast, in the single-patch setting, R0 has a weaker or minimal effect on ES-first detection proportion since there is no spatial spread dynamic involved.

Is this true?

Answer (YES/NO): NO